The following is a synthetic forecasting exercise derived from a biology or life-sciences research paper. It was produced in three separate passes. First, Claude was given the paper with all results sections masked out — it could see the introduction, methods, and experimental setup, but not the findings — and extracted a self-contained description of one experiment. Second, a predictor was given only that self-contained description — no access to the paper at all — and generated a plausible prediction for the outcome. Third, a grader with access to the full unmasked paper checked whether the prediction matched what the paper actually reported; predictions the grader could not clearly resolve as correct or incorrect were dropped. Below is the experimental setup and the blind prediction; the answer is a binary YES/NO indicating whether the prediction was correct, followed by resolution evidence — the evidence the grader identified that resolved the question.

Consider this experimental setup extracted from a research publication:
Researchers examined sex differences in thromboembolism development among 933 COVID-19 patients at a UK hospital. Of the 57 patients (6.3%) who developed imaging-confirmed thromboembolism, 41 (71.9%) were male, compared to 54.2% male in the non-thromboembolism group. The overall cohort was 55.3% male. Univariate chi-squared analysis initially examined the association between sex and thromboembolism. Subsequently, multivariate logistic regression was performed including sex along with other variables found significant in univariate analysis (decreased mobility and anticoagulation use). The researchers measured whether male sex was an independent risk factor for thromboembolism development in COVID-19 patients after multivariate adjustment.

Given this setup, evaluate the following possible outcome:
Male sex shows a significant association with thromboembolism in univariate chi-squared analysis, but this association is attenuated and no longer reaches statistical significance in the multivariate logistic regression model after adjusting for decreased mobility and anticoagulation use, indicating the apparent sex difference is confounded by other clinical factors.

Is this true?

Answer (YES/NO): NO